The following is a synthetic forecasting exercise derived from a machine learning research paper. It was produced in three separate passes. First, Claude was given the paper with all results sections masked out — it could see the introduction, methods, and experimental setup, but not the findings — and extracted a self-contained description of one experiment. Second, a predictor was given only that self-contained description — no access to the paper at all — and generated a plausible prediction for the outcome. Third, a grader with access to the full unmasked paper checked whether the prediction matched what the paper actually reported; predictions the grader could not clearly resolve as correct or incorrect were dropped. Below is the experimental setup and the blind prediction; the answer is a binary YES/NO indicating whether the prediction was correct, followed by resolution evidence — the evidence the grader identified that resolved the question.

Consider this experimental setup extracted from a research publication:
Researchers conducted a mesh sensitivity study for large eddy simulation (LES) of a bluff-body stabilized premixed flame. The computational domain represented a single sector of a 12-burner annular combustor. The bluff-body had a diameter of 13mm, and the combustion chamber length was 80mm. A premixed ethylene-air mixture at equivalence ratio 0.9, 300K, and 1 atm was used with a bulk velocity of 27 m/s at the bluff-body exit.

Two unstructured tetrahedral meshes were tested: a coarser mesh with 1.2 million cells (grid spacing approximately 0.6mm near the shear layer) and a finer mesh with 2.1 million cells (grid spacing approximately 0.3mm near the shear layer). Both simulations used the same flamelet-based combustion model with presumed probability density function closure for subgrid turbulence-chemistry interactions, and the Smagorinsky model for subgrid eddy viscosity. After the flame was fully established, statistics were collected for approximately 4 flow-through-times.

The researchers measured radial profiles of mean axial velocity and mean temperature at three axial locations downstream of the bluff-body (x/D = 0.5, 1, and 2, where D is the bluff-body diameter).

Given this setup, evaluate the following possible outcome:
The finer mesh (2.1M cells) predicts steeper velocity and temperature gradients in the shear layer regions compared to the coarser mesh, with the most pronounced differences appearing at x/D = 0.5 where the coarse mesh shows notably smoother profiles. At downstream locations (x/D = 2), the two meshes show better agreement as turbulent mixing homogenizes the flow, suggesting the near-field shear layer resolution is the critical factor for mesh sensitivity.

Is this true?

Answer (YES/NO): NO